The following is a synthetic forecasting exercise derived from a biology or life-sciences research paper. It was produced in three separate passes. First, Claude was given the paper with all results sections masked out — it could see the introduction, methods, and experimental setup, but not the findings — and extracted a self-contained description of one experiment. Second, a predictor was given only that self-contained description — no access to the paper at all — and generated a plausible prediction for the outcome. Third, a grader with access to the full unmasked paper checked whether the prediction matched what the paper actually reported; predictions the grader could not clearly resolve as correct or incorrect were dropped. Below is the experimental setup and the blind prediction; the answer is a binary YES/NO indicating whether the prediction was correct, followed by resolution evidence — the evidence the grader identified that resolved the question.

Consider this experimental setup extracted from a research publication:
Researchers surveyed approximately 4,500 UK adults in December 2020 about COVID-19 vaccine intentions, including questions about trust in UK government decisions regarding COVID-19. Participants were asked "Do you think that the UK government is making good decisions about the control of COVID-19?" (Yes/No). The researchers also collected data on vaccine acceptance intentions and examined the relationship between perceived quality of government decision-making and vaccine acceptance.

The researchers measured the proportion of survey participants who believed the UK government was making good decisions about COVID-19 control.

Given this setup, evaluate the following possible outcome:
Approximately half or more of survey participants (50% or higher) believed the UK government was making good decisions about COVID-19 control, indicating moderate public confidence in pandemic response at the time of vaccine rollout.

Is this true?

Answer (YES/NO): NO